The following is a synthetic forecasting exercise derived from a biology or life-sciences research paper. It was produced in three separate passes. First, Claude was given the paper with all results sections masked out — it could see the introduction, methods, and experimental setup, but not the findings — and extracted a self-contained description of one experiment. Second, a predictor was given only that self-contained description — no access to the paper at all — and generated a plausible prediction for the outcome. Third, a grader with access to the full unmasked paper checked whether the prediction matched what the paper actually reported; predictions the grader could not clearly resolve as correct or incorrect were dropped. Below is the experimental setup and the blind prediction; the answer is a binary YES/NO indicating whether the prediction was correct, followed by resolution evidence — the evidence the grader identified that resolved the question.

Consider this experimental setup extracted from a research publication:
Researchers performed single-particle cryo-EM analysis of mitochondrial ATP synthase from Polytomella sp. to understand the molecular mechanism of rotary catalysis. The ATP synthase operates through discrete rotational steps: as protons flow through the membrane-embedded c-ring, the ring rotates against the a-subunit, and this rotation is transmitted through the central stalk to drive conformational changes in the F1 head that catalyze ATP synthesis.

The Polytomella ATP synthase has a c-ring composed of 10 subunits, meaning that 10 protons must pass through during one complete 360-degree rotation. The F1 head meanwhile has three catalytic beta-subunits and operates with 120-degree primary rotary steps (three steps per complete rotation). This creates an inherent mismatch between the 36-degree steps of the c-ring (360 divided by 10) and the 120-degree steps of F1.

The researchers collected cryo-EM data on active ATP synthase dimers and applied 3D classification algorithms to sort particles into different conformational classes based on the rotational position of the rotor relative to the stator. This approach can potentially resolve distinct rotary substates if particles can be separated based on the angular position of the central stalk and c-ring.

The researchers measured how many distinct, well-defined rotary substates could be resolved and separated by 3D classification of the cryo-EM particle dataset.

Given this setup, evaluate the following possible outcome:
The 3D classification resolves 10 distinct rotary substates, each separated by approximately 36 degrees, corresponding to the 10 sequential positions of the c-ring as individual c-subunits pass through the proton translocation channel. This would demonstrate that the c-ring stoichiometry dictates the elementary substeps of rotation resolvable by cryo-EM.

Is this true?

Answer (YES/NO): NO